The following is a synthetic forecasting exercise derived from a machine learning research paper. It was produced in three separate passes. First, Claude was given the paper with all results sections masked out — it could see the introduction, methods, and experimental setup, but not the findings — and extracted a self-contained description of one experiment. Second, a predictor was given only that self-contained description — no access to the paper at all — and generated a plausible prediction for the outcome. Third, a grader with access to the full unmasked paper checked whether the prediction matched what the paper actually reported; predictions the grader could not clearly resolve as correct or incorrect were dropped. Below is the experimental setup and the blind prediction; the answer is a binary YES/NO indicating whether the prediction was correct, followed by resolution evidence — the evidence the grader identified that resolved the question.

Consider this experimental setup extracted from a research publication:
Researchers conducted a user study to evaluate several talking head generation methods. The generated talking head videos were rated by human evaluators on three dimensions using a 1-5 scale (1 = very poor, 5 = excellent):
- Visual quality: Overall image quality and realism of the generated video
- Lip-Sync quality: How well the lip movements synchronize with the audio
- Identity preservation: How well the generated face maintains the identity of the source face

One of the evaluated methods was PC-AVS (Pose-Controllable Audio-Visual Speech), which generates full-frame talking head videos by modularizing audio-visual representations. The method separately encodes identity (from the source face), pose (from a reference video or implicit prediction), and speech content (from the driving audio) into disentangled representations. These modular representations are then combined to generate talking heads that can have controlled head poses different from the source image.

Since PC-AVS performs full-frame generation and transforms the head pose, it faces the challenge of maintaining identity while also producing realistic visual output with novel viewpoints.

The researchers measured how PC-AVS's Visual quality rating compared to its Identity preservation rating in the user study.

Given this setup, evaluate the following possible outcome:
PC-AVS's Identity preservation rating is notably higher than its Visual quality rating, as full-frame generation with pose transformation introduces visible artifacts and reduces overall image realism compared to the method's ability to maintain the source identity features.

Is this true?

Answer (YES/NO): NO